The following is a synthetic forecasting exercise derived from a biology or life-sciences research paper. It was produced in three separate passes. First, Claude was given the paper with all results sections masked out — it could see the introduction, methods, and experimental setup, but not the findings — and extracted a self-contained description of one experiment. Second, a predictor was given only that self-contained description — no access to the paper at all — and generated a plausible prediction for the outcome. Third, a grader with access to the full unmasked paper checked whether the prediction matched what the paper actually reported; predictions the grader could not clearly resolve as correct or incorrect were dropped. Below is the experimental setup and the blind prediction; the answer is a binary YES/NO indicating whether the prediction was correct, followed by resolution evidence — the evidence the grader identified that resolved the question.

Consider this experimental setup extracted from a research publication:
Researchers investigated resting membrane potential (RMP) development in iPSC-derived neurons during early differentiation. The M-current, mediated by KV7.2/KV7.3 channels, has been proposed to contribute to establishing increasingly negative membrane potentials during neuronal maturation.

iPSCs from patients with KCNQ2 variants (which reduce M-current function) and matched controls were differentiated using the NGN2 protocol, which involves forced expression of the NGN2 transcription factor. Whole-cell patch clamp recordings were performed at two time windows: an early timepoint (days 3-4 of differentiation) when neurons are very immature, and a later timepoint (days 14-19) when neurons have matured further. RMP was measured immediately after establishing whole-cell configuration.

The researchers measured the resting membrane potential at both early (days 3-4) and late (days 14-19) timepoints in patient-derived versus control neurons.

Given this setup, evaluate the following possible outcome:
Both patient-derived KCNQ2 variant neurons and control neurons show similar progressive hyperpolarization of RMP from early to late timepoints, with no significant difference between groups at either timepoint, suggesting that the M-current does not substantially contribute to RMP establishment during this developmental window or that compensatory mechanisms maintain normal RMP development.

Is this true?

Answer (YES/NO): NO